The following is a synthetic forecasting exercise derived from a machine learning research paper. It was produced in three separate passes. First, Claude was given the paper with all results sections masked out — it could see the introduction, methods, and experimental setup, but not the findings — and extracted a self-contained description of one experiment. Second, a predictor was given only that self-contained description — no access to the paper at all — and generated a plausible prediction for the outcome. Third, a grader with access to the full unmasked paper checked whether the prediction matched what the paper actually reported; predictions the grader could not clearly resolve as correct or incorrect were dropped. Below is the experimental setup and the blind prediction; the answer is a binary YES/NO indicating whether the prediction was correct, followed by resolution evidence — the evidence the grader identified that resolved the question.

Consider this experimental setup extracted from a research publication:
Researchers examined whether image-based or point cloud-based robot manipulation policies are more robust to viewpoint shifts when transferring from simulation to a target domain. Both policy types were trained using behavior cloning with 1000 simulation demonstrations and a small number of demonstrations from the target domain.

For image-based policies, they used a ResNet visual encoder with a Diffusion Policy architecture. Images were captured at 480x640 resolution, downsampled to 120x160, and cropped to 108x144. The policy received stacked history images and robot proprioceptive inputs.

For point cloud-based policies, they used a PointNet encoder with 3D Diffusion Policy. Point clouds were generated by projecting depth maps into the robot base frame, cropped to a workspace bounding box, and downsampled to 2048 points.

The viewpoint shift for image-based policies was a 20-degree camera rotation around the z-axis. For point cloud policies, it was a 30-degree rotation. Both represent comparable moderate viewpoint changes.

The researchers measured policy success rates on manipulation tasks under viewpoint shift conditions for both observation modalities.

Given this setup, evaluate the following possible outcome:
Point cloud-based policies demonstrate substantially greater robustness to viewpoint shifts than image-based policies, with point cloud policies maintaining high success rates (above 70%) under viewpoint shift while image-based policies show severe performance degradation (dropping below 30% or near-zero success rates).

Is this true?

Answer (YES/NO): NO